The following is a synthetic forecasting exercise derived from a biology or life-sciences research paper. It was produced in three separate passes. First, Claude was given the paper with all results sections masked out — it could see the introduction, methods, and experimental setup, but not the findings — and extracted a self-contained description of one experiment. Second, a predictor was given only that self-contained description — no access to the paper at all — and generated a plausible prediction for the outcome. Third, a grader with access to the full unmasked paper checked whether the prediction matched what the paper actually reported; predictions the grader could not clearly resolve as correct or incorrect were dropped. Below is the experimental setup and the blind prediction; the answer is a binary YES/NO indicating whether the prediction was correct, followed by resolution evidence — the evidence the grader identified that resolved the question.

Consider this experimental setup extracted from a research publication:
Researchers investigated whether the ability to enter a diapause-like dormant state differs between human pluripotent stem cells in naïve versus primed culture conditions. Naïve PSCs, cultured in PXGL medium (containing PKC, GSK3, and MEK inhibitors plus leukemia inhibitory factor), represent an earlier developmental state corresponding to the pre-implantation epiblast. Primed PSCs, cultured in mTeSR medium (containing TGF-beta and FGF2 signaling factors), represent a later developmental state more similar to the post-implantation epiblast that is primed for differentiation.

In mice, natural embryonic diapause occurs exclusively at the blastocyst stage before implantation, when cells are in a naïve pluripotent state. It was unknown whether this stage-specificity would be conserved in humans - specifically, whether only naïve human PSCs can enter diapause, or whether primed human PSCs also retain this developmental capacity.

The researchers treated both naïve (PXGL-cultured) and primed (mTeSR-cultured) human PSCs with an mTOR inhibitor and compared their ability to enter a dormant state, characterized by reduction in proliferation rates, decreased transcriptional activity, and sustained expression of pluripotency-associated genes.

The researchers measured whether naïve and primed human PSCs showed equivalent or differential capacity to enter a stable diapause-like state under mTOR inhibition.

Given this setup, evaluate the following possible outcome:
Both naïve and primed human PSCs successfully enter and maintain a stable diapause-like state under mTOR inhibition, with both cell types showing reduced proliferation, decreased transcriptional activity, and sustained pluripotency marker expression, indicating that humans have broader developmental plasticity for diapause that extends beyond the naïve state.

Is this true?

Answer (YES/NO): NO